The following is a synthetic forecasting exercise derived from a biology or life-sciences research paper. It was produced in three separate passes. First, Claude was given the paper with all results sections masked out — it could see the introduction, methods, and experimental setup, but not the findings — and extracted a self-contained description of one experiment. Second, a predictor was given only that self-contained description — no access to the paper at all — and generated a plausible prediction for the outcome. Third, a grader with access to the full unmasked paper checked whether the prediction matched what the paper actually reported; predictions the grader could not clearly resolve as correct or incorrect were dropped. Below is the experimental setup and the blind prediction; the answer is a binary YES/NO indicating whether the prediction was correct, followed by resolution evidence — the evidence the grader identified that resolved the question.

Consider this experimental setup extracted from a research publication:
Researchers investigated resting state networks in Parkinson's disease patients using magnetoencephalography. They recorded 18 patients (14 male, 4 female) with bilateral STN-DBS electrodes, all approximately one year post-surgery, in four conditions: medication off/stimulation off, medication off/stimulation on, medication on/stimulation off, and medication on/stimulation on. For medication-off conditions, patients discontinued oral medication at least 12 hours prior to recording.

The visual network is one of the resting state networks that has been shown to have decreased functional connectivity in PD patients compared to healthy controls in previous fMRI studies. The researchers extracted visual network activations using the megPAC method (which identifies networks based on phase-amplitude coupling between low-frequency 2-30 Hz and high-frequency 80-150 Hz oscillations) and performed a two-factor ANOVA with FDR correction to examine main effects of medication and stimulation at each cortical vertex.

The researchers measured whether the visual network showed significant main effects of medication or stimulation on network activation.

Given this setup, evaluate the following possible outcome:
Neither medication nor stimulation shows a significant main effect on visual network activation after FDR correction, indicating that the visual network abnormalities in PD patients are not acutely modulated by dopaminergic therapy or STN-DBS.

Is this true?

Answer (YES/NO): NO